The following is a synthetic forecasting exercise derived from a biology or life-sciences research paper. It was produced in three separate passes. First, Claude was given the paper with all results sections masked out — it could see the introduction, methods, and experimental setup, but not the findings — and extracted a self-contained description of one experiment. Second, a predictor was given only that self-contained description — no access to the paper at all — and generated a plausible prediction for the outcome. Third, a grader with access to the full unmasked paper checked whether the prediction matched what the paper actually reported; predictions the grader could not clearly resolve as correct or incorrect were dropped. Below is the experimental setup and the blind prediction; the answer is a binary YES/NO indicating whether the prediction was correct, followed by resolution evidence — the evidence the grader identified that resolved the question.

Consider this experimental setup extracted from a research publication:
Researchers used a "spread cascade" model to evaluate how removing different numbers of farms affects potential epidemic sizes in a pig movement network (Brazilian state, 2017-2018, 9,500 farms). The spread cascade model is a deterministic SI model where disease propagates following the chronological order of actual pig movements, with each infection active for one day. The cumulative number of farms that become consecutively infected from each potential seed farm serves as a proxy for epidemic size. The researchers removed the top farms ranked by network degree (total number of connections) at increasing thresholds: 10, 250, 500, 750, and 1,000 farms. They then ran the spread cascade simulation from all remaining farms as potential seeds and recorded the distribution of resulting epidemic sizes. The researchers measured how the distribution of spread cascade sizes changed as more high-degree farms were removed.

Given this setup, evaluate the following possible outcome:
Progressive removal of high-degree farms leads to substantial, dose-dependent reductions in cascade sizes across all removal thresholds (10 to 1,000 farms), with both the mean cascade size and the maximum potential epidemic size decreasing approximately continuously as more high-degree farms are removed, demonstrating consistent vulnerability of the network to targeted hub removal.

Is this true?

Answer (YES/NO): NO